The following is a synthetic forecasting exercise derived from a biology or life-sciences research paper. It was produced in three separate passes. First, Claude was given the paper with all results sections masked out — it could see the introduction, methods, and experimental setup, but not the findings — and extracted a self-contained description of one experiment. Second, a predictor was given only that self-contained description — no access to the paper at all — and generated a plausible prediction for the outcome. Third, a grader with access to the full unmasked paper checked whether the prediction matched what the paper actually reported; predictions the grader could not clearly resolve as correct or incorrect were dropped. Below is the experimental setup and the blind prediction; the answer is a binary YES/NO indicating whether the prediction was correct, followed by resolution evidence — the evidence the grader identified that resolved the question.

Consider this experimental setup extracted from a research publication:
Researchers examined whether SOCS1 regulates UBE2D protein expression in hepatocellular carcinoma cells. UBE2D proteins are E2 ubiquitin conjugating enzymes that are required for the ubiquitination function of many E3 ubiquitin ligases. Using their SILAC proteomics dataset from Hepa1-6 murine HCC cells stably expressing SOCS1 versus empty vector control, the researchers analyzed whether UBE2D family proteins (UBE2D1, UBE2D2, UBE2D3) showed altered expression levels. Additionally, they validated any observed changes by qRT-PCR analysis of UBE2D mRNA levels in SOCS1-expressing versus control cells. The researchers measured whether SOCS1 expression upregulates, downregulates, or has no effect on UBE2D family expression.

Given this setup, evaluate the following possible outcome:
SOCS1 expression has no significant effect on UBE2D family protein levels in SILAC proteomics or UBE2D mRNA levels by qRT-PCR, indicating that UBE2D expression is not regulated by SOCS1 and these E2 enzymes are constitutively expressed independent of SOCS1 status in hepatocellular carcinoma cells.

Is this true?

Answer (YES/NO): NO